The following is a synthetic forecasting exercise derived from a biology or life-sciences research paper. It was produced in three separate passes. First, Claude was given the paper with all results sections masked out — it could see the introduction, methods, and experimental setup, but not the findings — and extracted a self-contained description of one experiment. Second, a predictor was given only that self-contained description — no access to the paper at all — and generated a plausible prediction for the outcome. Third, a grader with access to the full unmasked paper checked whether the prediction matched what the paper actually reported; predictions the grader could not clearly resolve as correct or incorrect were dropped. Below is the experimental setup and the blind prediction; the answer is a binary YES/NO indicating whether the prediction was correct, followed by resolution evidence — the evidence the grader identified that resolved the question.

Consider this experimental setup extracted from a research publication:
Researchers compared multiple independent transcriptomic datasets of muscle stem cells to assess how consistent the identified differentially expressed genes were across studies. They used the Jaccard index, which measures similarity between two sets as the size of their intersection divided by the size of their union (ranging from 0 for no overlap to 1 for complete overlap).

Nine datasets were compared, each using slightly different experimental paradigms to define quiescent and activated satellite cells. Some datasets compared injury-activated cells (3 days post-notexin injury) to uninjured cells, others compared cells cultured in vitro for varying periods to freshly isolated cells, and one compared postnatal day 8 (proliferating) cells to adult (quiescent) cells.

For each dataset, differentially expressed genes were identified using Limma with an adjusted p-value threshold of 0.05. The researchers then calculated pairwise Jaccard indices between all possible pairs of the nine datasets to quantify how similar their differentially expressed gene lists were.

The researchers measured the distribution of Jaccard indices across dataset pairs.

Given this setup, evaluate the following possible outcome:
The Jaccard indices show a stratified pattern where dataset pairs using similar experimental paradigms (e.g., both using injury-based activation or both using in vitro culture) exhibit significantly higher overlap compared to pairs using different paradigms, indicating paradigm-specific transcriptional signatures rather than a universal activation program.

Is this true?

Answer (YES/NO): NO